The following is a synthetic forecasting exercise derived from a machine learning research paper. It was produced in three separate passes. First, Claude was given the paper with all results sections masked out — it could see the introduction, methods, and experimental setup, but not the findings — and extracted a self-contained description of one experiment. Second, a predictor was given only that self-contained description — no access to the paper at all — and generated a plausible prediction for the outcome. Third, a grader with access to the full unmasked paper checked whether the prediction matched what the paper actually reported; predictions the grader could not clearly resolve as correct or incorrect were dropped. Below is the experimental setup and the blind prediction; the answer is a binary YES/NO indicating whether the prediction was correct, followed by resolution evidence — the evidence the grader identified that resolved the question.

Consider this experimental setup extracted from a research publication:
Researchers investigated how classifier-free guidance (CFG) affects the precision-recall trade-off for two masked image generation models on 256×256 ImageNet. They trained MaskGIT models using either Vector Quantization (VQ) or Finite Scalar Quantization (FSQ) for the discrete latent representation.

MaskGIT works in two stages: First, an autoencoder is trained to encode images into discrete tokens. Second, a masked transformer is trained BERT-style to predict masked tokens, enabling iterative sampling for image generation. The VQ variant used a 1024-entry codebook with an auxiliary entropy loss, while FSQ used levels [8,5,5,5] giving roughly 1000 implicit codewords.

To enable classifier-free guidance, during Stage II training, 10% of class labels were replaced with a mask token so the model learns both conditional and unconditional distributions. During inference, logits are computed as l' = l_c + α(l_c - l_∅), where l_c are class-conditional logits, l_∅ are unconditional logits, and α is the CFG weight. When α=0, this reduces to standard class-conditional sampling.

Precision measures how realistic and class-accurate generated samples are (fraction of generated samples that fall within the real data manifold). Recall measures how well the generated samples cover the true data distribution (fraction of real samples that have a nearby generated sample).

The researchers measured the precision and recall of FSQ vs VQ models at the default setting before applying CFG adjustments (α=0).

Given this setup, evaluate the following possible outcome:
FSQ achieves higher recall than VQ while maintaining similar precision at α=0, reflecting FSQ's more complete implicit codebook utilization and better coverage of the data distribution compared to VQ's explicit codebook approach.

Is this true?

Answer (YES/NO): NO